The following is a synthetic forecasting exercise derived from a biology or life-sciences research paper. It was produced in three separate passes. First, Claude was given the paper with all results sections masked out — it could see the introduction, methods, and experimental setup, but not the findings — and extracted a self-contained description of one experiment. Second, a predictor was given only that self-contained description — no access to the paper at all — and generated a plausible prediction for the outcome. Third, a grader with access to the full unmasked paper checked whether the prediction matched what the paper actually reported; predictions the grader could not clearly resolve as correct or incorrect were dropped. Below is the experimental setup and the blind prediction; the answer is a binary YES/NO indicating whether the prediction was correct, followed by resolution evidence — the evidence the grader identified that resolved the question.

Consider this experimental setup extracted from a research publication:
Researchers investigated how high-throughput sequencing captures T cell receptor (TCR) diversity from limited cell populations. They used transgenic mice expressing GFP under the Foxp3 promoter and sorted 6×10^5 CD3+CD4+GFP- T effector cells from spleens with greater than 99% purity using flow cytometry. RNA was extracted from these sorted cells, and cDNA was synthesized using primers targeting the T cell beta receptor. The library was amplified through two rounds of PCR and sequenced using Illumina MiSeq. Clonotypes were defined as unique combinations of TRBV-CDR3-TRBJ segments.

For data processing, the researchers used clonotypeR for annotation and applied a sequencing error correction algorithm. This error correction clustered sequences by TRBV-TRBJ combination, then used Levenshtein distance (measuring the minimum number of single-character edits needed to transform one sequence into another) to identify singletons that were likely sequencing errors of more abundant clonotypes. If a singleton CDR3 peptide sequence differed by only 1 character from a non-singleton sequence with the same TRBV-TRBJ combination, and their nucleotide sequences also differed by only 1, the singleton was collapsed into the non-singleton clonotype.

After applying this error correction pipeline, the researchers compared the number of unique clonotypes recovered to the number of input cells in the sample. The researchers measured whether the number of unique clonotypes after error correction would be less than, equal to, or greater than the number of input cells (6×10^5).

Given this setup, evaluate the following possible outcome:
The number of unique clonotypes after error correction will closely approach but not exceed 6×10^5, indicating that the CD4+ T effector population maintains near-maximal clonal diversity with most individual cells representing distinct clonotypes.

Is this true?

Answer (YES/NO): NO